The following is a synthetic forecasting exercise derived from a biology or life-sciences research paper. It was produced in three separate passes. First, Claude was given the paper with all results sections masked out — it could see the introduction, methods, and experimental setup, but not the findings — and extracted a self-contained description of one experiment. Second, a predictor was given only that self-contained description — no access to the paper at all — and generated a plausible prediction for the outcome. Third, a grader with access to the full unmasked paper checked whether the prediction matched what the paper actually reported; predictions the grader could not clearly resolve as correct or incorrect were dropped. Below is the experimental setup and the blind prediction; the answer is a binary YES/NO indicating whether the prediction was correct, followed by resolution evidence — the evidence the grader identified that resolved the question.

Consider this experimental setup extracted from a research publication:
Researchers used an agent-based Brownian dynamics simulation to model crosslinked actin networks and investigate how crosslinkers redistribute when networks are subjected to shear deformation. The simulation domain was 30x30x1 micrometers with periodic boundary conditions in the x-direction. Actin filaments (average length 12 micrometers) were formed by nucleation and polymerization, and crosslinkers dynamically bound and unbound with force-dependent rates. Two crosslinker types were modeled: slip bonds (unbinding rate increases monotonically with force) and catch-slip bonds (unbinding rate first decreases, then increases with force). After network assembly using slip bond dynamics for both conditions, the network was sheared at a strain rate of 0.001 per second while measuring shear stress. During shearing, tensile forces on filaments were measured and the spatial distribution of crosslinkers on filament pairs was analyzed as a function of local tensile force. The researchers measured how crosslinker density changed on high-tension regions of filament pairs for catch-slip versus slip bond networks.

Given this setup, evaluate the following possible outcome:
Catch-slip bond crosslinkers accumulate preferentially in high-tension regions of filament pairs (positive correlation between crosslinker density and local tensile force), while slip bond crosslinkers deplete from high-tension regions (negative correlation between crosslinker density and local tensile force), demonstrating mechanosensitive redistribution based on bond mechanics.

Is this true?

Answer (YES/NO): YES